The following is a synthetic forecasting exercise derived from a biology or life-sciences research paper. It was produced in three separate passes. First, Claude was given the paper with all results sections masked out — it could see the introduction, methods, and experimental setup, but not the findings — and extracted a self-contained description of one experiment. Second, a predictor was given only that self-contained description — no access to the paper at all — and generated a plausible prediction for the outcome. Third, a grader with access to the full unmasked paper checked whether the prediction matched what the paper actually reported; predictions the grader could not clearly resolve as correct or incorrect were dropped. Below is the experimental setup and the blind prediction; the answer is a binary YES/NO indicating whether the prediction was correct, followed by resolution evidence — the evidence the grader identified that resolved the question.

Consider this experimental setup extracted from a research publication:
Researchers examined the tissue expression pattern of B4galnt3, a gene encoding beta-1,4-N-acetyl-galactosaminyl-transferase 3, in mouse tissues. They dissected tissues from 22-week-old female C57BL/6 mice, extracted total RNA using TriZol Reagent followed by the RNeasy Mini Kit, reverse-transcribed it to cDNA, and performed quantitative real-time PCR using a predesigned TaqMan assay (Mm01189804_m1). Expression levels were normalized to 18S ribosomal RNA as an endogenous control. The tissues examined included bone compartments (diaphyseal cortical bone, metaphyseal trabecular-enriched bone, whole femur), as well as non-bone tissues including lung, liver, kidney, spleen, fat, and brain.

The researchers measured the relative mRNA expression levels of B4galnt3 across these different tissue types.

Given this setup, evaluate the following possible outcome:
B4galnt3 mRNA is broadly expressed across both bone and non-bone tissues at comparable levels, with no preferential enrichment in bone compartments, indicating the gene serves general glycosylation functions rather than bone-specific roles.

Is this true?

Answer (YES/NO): NO